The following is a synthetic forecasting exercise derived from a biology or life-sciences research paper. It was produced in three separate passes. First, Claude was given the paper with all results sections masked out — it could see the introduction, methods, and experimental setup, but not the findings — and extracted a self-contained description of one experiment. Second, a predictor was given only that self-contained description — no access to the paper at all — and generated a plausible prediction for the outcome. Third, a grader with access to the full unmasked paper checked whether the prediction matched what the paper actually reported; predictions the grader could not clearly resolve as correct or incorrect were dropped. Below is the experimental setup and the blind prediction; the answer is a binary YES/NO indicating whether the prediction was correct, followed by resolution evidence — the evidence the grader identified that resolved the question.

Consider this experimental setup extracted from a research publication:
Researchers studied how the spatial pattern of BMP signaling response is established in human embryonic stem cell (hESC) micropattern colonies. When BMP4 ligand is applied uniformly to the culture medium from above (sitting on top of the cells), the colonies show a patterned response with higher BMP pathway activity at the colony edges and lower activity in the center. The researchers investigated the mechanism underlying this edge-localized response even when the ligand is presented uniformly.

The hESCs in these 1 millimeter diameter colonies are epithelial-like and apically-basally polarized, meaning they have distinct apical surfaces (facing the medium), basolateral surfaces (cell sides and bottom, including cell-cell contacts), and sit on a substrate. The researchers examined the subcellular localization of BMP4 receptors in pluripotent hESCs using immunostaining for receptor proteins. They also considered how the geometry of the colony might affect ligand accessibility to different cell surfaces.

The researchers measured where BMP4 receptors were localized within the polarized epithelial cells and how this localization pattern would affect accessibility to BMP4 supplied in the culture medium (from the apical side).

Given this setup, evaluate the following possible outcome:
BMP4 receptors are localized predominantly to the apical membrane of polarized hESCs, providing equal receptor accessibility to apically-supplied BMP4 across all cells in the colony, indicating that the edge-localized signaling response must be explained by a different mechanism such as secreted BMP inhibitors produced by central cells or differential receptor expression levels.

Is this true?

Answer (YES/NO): NO